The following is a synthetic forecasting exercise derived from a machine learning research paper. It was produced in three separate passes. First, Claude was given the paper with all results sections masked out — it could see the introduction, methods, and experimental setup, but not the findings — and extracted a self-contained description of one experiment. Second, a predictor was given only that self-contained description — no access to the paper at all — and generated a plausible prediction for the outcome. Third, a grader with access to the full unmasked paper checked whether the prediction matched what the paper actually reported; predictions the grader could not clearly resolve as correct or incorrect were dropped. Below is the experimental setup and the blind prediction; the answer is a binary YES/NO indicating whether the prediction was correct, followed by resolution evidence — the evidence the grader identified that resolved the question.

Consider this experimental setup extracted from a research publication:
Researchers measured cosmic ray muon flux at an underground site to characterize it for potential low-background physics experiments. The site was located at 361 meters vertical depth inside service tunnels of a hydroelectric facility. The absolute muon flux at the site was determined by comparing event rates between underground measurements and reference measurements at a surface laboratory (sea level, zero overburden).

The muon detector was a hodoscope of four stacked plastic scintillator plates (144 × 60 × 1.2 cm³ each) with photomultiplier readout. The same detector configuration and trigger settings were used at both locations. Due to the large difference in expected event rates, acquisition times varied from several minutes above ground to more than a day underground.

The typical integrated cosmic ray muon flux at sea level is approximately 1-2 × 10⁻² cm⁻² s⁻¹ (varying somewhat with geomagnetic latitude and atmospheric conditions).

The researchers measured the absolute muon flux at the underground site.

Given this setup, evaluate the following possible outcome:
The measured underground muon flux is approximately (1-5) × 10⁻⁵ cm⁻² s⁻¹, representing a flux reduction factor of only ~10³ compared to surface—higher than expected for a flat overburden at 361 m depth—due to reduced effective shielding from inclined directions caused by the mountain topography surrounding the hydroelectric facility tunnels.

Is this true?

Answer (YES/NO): NO